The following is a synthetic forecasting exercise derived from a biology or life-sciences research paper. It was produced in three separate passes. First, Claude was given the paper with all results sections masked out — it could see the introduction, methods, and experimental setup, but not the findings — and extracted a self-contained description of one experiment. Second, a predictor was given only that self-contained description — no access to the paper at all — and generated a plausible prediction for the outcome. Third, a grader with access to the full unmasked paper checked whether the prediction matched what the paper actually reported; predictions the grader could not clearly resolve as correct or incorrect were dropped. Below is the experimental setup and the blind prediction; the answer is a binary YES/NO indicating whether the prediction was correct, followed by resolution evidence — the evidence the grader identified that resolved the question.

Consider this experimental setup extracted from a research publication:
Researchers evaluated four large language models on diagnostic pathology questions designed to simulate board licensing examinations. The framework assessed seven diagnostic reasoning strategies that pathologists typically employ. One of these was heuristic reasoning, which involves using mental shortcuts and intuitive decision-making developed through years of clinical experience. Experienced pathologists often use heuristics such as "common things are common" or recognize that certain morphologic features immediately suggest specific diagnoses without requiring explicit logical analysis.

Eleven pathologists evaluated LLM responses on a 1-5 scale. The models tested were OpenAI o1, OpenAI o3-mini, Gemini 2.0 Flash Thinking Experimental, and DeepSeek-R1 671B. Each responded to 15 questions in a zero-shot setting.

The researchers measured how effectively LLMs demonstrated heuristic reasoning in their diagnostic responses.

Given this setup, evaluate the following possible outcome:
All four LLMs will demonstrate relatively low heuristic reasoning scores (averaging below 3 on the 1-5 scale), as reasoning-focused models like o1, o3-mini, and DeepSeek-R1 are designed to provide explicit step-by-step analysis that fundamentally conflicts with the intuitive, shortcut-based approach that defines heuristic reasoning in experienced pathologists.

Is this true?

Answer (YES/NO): YES